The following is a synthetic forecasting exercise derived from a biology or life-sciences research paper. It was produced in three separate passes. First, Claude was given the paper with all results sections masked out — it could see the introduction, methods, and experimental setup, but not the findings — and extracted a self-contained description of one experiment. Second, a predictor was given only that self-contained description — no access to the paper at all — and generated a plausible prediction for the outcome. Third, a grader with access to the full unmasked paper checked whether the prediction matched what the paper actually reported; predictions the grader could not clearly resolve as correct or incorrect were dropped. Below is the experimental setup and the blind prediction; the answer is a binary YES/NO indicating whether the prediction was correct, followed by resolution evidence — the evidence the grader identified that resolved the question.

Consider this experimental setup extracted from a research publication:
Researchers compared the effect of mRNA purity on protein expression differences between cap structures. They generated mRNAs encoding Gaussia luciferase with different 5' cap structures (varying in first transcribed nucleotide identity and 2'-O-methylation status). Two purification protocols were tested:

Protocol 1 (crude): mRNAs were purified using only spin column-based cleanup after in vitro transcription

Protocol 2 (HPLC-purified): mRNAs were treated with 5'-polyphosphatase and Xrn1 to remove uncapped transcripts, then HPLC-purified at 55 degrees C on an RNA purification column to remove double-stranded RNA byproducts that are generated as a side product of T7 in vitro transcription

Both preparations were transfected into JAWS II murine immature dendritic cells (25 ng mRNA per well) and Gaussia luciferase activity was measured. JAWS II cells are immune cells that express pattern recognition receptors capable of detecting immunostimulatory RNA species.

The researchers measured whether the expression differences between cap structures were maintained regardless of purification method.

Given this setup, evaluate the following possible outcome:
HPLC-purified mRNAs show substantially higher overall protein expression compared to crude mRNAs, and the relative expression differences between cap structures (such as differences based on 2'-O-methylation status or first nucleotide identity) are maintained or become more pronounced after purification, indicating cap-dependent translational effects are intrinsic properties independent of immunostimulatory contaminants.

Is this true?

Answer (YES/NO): NO